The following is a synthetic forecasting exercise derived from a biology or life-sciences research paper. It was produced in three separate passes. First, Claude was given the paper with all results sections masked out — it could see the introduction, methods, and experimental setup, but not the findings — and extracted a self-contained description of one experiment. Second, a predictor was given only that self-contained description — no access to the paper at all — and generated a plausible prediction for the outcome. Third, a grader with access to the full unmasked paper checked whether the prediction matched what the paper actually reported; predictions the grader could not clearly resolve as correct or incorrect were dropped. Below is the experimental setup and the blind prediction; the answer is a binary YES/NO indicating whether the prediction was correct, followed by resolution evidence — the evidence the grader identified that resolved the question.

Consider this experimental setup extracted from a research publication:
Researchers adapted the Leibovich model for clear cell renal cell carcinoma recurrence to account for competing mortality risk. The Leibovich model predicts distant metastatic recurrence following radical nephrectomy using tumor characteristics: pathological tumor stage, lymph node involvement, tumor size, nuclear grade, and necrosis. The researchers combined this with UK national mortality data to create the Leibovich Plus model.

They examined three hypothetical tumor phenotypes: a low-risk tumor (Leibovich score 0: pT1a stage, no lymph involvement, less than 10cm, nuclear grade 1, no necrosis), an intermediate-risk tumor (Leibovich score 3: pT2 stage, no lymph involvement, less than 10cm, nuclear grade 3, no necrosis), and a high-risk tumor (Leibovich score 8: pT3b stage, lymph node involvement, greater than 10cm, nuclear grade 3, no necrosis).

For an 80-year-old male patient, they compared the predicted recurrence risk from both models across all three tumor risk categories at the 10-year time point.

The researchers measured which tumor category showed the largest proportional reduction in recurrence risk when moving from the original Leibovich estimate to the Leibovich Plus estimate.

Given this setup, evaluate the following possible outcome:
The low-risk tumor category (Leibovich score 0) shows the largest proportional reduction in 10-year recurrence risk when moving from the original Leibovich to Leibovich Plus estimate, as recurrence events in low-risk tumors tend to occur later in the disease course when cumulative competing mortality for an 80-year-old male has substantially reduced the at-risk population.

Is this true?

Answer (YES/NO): NO